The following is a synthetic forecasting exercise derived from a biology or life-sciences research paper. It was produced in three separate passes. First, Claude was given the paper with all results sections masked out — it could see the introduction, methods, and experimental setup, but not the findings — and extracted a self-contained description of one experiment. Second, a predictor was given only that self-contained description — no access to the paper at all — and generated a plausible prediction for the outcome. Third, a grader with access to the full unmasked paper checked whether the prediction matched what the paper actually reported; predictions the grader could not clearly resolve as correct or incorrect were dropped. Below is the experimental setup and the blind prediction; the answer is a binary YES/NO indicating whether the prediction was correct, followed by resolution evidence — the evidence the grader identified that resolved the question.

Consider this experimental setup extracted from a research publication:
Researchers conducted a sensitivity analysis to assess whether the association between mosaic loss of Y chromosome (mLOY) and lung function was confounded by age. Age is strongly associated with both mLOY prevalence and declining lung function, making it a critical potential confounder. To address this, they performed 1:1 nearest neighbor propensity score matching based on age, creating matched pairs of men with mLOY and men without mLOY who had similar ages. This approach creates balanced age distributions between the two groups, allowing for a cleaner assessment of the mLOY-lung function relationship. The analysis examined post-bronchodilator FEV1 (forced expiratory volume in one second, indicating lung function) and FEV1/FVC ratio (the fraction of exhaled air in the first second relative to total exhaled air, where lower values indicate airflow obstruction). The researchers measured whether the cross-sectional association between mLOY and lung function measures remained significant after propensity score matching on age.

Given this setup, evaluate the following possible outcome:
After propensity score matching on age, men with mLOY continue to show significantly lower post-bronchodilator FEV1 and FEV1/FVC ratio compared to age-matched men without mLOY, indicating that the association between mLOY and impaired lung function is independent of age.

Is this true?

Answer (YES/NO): YES